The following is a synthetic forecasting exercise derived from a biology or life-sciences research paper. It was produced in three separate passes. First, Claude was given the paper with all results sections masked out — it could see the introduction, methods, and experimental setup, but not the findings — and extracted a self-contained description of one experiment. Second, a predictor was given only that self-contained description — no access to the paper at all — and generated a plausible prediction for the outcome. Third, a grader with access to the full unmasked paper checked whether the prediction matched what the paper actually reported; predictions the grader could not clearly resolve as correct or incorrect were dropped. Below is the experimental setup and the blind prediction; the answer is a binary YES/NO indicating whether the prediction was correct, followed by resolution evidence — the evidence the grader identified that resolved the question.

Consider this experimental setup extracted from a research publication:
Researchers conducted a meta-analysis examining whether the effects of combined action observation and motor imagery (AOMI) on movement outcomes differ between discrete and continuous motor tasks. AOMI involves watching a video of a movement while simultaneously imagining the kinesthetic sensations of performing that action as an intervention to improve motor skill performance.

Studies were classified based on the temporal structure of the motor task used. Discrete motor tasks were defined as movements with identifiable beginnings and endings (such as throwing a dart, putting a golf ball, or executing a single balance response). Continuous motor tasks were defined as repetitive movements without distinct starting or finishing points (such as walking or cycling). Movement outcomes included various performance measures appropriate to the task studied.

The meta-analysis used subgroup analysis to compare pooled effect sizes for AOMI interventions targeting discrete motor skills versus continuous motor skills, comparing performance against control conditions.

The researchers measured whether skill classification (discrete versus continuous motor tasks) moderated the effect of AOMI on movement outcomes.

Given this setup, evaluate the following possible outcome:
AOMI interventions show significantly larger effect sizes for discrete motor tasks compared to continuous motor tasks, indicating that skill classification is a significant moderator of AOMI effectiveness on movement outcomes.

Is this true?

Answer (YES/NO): NO